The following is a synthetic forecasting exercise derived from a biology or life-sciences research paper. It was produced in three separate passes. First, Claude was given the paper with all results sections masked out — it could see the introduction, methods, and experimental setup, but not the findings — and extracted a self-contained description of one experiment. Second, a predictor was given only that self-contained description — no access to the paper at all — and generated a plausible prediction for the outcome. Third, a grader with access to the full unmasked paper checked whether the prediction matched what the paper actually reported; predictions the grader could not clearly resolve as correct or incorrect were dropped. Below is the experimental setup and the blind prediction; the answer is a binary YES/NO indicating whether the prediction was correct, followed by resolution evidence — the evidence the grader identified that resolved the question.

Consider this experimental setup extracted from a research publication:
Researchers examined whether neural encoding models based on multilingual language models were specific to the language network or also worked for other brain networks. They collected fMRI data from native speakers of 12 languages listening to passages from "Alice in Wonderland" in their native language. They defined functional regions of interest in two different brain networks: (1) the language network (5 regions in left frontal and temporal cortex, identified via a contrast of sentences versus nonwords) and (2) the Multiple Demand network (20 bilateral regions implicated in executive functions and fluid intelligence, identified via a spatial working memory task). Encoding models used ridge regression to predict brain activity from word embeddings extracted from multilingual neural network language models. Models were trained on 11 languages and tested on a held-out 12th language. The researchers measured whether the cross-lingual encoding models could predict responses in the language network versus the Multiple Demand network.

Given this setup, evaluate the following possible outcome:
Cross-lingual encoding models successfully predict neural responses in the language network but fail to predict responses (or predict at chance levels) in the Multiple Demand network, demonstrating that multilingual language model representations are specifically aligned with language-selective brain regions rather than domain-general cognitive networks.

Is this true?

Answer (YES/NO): NO